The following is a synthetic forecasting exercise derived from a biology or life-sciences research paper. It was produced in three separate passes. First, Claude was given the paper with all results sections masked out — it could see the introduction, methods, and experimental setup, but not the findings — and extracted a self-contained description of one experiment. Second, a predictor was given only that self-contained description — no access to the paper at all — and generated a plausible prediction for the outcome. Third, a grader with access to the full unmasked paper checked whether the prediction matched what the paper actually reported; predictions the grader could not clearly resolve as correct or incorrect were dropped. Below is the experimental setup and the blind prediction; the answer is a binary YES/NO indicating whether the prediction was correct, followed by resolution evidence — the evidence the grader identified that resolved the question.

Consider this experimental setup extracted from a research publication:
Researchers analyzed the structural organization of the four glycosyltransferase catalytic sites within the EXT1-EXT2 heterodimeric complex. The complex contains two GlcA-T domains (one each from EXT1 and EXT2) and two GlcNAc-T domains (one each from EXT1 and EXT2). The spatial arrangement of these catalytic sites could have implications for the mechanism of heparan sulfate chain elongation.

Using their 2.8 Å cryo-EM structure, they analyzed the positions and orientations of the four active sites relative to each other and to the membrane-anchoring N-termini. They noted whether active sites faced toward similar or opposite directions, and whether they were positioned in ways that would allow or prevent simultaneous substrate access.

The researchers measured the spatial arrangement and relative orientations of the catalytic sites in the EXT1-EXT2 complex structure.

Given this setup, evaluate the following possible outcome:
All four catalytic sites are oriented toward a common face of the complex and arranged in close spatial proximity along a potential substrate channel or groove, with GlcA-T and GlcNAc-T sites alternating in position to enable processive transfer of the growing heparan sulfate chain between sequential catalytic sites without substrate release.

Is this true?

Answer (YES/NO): NO